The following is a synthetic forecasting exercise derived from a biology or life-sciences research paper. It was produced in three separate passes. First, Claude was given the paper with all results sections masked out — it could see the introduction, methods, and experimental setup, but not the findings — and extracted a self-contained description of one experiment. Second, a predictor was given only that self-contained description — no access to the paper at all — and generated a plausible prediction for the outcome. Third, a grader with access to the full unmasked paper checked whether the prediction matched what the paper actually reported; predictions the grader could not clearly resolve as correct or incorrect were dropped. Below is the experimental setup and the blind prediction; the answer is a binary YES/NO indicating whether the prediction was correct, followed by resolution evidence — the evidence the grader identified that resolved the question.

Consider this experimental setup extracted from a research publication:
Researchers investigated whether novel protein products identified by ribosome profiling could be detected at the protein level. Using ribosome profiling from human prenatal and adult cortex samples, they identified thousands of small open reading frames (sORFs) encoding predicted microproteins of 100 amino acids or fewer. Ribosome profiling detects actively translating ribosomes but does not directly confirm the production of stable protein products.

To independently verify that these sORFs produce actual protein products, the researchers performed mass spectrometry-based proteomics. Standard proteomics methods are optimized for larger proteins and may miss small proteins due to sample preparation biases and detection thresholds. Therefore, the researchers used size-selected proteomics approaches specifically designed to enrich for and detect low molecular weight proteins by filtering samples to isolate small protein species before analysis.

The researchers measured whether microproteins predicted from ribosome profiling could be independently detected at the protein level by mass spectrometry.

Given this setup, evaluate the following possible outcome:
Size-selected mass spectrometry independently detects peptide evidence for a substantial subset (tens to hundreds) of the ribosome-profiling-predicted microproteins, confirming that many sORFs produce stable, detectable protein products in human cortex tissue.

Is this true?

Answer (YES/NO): YES